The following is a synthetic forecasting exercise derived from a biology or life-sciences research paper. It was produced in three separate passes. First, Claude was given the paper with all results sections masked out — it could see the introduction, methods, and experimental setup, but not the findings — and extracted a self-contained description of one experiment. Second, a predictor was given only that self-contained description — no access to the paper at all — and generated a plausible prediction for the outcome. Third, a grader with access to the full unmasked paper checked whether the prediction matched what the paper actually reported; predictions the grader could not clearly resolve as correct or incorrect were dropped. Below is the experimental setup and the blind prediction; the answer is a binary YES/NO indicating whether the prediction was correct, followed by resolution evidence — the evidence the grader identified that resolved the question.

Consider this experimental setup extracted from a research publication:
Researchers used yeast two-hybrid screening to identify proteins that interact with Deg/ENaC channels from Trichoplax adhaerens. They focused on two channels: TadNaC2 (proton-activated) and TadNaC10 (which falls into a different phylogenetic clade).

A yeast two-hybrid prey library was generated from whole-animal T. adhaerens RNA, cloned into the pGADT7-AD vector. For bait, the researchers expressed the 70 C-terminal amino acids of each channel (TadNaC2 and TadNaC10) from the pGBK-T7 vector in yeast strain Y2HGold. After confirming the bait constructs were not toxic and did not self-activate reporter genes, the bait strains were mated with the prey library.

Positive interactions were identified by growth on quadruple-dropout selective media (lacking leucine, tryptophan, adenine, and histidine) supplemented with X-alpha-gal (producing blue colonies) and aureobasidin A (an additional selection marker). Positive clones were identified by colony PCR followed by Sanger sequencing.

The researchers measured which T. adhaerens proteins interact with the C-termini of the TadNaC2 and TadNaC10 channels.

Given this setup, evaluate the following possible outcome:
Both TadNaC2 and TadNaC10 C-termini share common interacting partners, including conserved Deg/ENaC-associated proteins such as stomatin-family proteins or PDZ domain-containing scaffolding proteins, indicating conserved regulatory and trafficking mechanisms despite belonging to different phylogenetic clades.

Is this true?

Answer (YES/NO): NO